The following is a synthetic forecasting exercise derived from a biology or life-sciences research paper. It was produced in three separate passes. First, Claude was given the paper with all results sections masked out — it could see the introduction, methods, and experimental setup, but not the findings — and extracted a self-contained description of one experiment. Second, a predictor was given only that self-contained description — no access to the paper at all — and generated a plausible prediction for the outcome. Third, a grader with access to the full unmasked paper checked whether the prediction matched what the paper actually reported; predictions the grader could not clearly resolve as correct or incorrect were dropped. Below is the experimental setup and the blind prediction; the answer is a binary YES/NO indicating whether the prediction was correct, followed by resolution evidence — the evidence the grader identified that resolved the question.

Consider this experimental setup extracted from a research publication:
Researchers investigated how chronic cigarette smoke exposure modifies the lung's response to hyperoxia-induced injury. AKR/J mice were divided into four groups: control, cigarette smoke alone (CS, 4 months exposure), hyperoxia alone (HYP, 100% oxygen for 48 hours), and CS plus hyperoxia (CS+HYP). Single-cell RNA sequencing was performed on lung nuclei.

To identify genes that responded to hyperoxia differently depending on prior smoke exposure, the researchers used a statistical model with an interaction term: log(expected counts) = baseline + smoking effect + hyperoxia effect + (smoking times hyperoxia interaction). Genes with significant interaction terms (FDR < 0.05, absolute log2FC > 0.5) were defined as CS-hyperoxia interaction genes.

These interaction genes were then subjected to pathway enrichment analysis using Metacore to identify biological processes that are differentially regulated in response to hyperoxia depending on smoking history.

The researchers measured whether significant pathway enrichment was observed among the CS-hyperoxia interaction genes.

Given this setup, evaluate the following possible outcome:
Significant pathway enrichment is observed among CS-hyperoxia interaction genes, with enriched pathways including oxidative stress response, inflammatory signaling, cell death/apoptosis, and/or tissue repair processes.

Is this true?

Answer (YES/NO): YES